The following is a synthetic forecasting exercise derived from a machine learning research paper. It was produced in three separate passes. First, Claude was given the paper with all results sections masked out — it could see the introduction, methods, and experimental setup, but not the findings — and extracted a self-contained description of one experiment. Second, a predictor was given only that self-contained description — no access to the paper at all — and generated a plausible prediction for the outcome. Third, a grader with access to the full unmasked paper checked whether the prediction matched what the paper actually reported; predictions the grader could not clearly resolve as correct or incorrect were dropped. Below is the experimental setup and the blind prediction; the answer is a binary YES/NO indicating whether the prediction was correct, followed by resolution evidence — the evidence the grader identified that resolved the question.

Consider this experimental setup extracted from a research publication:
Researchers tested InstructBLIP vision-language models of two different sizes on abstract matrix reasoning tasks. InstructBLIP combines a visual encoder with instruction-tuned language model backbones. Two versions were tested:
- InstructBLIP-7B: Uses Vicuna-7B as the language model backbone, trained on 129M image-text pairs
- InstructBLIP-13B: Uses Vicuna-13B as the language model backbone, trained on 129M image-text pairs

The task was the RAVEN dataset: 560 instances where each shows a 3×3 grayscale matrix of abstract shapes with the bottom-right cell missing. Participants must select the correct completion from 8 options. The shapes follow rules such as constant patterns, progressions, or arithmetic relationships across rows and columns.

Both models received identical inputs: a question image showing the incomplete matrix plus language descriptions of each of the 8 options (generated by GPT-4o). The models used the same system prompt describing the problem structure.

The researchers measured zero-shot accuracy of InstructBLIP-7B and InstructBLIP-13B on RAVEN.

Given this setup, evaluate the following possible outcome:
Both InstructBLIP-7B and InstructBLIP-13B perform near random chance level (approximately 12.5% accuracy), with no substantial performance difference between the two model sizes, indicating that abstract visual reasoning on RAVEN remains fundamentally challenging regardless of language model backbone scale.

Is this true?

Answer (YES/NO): NO